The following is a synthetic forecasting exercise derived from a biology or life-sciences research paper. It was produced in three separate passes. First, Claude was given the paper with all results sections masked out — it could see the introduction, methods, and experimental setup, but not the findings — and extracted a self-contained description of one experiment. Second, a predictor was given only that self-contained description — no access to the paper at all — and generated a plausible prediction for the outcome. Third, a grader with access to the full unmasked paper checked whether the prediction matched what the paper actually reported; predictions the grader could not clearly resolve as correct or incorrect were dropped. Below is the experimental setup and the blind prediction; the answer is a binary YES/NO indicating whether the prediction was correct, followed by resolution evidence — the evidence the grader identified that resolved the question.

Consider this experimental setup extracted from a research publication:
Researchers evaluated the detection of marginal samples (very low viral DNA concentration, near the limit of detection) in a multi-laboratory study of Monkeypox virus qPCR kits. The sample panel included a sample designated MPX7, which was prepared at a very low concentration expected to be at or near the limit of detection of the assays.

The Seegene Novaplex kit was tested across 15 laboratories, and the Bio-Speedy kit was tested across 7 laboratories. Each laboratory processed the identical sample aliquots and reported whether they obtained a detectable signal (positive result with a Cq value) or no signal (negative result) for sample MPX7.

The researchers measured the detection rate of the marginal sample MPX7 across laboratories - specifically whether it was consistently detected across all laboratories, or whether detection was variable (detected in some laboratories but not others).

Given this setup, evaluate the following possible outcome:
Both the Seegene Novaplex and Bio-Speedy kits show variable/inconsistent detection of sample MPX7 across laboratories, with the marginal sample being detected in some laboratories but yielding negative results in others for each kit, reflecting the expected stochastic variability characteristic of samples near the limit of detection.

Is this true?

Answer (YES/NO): YES